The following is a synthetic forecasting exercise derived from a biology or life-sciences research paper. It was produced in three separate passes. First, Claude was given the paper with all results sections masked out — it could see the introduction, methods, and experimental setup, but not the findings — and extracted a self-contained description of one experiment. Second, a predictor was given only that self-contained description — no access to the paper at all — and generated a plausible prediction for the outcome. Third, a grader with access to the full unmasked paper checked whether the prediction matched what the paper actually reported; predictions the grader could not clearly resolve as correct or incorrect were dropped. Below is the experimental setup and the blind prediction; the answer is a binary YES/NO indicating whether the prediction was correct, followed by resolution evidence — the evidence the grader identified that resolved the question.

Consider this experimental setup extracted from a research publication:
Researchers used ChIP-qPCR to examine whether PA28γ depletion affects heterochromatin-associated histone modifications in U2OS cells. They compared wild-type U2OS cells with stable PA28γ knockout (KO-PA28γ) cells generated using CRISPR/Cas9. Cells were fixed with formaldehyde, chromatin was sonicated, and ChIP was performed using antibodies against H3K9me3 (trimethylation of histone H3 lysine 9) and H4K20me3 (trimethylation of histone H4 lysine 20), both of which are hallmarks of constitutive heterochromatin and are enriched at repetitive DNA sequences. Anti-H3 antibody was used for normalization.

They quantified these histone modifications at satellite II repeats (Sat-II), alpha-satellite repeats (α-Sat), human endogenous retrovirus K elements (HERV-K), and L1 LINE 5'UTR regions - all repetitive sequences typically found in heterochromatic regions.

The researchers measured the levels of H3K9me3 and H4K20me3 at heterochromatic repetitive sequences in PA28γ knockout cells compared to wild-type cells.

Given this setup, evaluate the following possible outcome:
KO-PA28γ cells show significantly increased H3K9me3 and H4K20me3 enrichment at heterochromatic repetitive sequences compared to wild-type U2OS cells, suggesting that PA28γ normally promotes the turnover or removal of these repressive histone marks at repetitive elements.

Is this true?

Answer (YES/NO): NO